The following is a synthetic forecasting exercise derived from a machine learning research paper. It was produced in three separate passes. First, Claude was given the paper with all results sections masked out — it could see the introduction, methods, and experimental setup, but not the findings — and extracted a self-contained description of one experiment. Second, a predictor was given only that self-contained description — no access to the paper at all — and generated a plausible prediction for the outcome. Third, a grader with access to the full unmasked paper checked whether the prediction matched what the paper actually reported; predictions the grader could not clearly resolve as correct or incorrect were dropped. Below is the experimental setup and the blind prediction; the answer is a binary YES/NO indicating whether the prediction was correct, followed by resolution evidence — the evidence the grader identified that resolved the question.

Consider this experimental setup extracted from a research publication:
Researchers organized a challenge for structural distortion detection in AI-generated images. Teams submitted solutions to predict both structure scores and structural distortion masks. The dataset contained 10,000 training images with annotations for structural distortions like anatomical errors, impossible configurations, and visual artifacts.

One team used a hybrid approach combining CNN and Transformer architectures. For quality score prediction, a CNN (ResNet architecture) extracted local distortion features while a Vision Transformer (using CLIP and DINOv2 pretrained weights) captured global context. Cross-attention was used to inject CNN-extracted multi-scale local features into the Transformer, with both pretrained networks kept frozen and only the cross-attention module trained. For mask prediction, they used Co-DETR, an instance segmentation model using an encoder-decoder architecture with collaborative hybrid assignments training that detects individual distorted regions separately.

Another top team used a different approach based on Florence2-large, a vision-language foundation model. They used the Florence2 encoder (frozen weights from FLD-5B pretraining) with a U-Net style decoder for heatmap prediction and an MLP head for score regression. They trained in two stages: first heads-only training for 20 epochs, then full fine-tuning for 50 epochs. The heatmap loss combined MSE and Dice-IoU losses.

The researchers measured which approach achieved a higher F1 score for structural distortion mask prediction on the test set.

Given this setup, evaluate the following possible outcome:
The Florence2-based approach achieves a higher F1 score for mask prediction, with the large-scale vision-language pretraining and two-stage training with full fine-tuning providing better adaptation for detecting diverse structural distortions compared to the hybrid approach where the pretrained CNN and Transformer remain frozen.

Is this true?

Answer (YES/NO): NO